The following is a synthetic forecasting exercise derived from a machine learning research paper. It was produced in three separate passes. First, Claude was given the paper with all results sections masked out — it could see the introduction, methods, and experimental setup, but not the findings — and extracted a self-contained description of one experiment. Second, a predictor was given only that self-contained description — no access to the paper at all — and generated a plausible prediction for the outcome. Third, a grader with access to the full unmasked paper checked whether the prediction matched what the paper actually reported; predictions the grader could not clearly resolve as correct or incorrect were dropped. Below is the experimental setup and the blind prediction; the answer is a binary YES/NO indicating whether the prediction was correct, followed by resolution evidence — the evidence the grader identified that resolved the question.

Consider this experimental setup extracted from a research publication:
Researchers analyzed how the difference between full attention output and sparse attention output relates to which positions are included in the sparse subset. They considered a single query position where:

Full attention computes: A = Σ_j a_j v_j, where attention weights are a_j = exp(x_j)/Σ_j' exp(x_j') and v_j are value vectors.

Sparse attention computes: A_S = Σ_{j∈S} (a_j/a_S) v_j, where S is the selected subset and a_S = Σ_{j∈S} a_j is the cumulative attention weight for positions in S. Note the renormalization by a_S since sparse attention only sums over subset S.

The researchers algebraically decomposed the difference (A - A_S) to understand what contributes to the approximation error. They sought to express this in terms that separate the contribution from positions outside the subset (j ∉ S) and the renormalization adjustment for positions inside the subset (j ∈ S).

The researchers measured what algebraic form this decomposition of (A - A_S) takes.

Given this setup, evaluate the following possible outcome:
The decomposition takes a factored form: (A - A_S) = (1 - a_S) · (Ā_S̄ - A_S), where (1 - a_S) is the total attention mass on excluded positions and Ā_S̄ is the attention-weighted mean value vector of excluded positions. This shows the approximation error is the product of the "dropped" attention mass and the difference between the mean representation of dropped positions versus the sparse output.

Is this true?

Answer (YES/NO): NO